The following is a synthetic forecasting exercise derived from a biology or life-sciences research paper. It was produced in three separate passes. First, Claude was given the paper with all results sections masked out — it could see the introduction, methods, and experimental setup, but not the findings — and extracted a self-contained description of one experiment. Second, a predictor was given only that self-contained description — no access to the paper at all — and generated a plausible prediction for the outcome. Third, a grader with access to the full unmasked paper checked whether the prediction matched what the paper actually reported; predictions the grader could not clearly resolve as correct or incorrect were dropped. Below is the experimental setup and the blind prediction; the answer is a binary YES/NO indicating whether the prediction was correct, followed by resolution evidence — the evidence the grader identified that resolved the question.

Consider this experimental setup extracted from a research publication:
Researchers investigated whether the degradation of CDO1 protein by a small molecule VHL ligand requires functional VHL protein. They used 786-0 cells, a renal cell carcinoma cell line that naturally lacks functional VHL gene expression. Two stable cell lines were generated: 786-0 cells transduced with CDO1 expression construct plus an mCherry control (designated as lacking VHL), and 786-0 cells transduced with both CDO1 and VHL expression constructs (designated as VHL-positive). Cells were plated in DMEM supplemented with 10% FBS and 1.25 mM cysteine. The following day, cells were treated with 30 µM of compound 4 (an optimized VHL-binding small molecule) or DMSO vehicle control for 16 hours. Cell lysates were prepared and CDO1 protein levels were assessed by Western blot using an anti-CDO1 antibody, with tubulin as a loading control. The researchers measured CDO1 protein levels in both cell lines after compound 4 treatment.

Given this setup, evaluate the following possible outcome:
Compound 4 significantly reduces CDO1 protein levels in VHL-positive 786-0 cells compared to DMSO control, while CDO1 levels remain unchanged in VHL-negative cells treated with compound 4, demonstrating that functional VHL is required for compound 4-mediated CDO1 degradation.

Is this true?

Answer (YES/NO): YES